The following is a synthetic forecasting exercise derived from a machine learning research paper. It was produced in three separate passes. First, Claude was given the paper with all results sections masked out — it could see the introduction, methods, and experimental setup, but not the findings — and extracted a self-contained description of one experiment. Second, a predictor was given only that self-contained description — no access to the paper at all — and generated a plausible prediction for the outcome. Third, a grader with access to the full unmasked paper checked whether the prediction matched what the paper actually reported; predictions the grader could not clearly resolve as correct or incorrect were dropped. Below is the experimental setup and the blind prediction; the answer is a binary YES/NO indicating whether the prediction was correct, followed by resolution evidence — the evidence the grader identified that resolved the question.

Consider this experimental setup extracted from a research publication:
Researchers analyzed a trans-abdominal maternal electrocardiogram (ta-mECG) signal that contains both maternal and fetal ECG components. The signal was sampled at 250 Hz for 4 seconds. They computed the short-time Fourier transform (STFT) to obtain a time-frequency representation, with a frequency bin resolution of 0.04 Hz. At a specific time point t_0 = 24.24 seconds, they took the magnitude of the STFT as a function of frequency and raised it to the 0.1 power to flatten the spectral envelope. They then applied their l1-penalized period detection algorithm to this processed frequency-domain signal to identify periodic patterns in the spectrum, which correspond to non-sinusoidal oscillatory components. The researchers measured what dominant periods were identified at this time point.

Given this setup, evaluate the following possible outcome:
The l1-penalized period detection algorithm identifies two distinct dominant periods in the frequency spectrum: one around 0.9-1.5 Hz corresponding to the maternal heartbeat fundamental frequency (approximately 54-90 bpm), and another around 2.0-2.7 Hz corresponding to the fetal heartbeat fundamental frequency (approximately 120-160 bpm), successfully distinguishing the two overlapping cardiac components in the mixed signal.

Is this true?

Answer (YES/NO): YES